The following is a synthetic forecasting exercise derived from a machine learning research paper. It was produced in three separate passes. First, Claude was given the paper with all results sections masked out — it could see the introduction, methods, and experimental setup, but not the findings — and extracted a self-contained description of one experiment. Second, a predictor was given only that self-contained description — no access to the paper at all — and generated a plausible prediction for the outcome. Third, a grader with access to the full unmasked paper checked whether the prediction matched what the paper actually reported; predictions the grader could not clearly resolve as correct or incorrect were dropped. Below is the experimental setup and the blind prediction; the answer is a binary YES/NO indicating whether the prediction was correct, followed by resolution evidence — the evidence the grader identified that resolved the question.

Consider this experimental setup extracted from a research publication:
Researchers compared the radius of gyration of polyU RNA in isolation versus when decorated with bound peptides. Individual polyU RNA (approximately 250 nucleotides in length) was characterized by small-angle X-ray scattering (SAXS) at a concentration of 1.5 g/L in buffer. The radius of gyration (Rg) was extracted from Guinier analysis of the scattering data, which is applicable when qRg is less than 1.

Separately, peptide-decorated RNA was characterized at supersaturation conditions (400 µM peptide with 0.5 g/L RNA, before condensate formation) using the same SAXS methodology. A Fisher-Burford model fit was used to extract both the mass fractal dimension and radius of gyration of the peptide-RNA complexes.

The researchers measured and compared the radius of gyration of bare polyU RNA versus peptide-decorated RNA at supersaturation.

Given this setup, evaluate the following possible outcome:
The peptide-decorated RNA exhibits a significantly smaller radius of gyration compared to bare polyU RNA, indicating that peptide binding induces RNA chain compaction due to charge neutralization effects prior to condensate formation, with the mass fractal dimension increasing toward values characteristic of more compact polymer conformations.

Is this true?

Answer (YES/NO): NO